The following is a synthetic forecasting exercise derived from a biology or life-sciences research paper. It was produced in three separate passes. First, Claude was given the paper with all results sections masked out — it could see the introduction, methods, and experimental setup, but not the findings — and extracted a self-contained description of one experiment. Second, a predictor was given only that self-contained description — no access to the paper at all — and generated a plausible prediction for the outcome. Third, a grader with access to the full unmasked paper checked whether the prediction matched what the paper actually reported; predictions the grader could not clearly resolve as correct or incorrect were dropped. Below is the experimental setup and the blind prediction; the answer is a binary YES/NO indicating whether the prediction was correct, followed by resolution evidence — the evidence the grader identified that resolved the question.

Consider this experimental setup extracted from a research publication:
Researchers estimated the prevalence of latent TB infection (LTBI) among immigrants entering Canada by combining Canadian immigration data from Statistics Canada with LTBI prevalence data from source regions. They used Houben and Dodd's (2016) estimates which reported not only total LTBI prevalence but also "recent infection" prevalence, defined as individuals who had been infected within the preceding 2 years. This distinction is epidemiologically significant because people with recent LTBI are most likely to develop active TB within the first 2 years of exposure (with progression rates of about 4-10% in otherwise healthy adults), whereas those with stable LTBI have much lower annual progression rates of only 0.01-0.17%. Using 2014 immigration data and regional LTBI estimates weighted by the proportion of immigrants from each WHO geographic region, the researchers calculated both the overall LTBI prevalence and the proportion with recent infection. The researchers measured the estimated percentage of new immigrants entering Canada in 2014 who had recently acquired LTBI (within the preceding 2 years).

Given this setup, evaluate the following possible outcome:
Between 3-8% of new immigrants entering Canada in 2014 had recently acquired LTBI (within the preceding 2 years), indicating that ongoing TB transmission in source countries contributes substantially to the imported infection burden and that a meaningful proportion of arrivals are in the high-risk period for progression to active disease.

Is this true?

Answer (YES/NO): NO